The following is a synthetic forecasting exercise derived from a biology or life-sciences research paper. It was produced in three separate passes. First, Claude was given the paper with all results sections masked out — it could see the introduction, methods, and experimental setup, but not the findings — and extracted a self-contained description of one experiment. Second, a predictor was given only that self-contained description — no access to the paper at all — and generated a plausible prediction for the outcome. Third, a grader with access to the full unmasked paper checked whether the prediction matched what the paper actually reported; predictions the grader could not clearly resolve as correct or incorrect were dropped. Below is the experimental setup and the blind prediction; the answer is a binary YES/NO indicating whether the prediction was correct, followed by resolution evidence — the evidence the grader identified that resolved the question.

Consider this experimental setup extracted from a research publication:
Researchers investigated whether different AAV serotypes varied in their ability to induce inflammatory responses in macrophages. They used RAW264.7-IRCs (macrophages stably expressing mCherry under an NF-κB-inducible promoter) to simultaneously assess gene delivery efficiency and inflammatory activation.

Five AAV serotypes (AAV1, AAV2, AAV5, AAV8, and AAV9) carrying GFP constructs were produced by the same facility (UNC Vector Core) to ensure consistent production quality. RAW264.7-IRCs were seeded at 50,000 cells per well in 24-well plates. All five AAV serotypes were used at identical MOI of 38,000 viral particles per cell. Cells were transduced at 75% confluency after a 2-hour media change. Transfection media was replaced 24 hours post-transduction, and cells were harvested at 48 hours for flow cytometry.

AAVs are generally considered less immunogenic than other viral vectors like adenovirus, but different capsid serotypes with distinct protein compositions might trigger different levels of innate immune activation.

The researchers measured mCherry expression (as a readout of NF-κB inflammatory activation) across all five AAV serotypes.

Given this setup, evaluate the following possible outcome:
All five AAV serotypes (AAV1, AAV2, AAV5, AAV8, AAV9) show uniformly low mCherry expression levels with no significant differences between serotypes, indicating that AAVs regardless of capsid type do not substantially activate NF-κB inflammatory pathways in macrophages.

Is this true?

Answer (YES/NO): NO